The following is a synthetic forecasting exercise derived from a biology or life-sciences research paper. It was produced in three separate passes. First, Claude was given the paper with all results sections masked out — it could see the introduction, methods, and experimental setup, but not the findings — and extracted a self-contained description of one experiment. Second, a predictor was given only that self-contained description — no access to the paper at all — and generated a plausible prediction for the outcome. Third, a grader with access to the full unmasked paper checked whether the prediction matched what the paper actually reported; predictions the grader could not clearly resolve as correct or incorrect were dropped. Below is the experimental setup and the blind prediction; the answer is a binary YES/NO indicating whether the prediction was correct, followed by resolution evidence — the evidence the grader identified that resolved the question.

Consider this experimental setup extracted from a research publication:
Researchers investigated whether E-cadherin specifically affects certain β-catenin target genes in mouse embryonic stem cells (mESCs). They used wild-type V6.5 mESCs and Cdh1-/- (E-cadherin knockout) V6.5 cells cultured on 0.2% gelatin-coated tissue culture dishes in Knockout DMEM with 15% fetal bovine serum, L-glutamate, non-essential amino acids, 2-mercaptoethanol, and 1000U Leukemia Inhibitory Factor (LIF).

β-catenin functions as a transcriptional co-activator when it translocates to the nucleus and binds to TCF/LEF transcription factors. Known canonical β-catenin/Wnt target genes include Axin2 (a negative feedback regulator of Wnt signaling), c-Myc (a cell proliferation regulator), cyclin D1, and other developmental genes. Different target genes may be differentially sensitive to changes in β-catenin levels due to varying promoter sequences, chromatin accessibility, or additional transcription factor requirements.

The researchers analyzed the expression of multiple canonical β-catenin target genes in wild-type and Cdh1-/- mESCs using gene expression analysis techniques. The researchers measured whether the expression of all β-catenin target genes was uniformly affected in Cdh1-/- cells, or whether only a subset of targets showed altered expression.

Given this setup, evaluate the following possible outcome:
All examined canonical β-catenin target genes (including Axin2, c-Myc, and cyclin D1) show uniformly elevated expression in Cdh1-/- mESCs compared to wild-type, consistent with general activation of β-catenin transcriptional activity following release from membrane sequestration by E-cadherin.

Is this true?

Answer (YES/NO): NO